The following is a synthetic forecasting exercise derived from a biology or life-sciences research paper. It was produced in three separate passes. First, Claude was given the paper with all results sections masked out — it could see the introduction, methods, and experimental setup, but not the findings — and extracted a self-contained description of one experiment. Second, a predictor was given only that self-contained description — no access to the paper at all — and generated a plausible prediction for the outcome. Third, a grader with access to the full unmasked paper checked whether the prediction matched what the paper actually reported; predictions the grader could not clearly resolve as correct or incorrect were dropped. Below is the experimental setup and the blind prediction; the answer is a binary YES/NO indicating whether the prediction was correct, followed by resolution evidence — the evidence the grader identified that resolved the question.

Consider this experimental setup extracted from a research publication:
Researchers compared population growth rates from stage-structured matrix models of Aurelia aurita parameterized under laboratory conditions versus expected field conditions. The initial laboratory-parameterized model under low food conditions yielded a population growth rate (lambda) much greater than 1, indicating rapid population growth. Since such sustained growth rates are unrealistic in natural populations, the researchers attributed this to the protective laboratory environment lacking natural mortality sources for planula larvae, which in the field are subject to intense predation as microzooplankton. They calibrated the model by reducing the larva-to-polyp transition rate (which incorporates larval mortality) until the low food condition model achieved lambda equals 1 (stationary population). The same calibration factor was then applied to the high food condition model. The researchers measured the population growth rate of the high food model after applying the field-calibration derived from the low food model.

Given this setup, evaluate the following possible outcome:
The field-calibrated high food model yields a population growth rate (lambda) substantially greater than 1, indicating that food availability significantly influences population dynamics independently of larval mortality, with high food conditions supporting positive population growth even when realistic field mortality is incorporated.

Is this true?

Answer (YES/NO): YES